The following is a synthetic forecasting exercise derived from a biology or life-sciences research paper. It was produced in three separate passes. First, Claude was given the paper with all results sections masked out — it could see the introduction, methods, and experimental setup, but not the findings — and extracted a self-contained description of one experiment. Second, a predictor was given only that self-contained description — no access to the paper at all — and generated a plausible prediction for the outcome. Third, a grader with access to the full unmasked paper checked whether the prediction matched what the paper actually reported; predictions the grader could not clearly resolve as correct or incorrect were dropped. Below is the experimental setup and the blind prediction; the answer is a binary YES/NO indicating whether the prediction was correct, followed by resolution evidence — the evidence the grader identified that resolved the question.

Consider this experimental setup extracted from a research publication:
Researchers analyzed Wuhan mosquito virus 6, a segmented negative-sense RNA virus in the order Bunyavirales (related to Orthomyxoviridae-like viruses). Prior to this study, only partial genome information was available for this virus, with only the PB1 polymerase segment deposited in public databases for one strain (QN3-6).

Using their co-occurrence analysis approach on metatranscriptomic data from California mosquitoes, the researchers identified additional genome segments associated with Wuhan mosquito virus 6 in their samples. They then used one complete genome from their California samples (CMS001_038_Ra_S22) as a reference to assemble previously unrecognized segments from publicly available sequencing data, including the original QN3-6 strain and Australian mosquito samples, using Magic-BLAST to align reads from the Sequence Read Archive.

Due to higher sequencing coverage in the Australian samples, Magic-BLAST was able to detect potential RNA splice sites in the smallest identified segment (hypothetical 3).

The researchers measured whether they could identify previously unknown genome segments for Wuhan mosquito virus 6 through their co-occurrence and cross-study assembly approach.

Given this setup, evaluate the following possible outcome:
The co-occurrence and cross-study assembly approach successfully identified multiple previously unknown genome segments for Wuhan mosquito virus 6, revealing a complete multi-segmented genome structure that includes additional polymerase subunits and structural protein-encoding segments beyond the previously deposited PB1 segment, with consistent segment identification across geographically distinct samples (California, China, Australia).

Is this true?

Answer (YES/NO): NO